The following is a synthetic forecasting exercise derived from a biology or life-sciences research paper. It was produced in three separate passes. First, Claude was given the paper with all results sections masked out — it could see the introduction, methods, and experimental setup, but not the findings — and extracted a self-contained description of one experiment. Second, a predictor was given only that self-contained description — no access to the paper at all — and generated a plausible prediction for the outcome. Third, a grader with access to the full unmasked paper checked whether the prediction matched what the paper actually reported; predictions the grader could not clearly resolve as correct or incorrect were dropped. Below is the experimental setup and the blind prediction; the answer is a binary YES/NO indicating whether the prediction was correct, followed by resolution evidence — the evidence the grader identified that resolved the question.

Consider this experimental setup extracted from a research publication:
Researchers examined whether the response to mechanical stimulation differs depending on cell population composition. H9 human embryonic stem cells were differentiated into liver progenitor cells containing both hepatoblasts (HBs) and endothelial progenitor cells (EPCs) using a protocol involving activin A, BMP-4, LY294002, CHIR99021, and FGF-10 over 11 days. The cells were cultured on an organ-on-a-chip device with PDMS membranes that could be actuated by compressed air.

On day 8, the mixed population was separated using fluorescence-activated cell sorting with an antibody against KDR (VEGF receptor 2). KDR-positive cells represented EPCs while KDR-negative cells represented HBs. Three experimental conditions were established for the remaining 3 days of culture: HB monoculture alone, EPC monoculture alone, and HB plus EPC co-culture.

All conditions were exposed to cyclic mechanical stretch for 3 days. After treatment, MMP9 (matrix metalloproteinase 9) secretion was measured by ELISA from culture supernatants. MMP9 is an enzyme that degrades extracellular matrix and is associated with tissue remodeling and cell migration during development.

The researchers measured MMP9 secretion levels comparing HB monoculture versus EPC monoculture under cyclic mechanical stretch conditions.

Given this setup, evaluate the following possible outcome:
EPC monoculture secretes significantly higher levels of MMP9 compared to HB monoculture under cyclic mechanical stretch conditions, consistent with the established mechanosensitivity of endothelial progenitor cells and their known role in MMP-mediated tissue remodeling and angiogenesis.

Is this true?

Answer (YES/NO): YES